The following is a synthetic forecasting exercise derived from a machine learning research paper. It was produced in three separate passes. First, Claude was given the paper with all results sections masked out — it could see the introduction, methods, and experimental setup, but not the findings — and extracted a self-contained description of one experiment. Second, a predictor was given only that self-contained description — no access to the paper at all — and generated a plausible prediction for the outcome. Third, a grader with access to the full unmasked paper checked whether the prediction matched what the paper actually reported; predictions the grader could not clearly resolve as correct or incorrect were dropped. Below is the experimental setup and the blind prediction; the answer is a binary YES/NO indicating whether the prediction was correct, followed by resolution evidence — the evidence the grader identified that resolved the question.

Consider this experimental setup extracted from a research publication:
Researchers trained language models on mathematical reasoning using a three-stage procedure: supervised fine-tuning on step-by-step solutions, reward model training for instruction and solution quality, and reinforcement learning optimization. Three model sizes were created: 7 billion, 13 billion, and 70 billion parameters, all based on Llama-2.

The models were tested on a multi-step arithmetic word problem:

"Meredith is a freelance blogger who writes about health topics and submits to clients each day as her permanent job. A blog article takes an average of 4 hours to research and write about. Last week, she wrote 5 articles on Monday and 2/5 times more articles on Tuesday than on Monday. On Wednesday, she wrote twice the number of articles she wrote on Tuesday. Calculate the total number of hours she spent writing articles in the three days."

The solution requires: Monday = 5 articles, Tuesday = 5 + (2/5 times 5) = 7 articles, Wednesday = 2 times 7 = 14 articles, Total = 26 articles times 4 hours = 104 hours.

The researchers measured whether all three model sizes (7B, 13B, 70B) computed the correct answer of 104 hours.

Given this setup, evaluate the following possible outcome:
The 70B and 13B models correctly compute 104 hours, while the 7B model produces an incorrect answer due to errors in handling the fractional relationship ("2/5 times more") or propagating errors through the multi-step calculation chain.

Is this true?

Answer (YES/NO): NO